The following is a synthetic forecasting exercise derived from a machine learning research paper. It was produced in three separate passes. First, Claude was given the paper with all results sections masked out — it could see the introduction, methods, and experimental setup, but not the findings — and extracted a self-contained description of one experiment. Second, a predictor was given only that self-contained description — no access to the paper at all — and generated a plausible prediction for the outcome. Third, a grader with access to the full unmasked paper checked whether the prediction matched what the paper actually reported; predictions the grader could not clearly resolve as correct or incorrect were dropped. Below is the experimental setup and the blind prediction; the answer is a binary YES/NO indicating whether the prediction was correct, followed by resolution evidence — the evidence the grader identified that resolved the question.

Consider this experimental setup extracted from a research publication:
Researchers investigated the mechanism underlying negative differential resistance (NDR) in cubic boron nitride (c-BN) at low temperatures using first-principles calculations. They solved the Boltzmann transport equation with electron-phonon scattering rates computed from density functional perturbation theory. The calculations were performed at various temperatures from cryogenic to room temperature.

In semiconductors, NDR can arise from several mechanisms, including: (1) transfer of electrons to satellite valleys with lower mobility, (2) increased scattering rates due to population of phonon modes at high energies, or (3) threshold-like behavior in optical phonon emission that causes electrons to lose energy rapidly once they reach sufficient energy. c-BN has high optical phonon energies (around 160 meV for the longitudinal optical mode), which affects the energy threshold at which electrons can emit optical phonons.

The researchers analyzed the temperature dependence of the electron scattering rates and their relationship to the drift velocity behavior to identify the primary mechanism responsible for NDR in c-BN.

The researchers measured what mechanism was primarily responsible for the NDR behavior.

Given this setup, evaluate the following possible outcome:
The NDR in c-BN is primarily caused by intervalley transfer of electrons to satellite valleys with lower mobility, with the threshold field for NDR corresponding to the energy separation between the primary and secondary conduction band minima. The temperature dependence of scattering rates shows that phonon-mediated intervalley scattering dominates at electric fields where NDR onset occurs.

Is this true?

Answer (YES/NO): NO